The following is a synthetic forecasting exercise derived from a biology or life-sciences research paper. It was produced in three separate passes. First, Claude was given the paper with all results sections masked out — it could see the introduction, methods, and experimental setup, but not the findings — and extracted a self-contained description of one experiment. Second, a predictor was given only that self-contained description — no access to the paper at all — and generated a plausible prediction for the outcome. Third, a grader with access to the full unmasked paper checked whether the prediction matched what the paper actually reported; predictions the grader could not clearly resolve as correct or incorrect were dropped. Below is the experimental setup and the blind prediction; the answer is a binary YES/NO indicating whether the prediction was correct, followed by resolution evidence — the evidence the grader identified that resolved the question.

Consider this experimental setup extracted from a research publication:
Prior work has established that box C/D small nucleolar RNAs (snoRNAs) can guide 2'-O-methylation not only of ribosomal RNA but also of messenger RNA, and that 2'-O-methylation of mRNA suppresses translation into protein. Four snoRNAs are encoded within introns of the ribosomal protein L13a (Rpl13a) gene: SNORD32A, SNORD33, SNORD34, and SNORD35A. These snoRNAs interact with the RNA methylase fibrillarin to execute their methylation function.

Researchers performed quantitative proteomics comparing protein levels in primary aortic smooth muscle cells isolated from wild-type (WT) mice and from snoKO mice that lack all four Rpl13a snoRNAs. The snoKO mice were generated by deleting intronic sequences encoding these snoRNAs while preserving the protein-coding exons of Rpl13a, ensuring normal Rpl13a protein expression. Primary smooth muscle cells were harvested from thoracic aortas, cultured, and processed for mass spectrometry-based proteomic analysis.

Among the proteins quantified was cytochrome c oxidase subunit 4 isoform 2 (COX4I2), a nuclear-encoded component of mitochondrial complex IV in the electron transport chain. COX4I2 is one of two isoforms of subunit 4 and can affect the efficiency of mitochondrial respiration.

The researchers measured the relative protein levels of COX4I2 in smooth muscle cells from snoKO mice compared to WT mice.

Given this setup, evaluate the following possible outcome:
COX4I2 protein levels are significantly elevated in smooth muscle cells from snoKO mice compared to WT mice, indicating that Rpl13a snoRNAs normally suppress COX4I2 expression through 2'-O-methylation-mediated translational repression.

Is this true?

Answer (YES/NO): YES